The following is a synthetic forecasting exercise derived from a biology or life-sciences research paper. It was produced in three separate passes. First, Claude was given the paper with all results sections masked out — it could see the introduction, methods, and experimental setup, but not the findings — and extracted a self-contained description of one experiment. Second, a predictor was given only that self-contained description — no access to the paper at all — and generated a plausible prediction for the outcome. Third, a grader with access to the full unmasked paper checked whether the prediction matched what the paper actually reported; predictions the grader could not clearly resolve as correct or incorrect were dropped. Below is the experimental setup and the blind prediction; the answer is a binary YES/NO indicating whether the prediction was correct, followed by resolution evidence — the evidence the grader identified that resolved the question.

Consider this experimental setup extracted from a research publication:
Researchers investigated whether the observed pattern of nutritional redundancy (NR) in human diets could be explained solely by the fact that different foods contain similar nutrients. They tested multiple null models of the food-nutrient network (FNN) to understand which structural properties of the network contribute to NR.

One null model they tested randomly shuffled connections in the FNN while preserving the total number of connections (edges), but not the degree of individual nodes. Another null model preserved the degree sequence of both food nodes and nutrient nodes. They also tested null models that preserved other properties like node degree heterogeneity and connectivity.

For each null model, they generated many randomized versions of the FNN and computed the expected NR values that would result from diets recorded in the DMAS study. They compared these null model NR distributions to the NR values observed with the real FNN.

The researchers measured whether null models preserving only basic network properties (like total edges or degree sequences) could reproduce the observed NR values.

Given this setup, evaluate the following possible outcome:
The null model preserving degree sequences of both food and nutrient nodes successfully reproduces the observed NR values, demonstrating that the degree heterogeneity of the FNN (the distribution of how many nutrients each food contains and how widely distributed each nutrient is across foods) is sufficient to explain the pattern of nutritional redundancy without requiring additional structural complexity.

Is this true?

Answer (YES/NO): NO